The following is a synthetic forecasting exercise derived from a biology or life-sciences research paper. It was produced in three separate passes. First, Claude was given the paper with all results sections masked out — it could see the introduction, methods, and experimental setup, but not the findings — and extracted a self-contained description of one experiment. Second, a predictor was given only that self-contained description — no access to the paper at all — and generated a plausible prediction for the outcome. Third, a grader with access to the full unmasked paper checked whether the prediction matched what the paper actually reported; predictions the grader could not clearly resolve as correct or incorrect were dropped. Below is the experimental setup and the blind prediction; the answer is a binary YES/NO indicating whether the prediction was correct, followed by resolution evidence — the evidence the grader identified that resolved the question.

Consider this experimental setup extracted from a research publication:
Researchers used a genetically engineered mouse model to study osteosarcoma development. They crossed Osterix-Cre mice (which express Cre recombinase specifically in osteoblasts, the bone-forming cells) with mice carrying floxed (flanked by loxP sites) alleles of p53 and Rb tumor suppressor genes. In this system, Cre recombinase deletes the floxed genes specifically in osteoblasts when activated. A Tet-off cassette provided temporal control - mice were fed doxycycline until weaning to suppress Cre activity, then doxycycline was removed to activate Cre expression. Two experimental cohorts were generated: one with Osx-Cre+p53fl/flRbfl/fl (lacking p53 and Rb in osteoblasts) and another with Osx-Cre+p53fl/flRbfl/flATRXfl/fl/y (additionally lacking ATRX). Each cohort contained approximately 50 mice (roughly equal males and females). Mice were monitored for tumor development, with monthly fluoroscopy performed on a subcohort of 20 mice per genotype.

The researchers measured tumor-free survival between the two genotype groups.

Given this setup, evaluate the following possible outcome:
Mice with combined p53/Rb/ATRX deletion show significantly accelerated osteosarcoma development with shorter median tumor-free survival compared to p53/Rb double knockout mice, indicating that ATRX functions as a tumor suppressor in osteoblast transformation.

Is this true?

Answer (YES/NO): YES